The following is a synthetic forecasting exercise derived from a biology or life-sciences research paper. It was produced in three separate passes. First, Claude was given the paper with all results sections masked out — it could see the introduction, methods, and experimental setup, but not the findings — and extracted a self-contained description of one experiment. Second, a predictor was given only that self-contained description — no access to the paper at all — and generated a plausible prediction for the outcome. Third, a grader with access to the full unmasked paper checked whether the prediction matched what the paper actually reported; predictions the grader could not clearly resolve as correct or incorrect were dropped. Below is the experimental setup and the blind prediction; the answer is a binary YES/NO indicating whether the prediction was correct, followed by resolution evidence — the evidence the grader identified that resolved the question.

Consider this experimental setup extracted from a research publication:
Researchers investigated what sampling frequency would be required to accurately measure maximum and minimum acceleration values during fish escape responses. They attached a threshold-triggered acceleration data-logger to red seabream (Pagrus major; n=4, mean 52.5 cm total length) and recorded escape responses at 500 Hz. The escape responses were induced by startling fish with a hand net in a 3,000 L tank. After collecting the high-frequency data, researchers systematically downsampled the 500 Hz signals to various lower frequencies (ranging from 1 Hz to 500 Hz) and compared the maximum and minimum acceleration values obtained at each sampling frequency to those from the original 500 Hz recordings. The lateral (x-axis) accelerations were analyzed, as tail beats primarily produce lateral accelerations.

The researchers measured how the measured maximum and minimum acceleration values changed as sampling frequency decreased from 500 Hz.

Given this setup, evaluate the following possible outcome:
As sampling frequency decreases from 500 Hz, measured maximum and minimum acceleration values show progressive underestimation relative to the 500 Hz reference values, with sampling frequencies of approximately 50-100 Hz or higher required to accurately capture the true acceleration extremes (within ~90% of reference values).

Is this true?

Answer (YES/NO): YES